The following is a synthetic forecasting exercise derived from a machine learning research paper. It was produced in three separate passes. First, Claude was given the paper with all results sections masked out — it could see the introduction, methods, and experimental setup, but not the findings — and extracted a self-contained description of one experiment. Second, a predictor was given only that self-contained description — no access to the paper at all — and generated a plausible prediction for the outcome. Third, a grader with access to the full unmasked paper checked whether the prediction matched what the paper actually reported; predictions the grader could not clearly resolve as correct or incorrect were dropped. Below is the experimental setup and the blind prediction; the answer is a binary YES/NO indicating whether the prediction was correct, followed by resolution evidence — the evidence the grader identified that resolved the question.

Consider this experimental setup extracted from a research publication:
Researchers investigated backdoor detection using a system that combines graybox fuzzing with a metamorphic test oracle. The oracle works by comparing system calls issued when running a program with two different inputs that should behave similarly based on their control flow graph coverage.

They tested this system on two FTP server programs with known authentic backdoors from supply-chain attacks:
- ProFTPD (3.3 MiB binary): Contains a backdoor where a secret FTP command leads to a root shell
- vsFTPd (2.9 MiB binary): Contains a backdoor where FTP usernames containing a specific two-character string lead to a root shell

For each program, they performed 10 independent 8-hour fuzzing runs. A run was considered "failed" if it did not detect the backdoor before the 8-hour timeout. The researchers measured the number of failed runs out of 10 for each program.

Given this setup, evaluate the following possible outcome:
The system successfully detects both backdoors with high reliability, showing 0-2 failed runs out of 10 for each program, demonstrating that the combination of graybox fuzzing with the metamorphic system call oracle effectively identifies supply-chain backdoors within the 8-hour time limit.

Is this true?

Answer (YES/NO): NO